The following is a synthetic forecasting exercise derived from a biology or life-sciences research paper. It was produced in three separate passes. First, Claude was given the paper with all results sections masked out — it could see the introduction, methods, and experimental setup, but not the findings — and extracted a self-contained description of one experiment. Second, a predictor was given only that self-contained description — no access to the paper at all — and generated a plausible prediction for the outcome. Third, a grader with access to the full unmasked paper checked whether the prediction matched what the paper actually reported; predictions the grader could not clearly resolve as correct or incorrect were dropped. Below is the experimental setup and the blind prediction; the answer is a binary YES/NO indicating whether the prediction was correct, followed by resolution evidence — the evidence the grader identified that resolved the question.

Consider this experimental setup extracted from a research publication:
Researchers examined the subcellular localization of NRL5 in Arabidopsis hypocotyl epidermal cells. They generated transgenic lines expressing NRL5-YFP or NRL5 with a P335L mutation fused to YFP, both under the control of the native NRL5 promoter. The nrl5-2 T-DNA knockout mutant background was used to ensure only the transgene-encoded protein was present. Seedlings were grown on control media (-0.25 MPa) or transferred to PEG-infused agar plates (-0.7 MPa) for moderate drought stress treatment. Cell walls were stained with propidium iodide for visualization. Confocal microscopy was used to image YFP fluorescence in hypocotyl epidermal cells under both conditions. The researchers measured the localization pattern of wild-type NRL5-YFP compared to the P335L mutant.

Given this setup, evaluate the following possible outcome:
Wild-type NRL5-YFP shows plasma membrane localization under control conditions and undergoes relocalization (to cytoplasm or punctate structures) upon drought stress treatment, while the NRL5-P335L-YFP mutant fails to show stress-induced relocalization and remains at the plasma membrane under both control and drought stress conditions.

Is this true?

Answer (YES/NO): NO